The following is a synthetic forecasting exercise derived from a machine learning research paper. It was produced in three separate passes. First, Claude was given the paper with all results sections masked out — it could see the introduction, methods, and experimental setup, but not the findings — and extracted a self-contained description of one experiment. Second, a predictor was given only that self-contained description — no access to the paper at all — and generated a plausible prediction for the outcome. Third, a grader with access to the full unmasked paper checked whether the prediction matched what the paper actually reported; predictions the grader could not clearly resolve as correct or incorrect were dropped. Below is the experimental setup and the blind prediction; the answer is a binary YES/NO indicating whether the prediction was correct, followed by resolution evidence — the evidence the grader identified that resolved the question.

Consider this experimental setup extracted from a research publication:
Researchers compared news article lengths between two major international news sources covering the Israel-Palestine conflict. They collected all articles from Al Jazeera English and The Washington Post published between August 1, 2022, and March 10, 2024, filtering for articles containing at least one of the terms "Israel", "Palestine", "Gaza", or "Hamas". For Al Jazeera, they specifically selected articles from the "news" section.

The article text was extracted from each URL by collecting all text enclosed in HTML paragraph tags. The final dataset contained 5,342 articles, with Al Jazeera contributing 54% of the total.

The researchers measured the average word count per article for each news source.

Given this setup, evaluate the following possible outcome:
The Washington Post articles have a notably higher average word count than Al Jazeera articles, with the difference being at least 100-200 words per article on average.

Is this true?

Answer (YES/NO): YES